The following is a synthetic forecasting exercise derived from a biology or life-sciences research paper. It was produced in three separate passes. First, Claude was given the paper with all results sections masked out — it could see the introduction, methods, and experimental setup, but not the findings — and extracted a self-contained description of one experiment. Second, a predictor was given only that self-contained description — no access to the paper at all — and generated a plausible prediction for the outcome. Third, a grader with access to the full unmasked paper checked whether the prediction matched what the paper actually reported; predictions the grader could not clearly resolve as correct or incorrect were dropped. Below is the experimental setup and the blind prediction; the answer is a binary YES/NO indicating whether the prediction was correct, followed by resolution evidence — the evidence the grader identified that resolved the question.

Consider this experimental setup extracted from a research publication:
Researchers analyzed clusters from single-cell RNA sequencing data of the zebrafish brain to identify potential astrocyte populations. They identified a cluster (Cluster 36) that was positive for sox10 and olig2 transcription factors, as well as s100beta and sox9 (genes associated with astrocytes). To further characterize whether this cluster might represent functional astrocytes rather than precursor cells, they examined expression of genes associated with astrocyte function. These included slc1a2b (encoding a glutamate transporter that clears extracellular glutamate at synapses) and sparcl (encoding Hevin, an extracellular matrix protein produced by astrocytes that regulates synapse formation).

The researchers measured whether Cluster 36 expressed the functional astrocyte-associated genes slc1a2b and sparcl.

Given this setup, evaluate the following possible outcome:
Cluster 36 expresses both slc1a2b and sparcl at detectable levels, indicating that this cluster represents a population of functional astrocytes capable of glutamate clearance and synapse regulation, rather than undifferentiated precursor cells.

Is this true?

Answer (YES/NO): YES